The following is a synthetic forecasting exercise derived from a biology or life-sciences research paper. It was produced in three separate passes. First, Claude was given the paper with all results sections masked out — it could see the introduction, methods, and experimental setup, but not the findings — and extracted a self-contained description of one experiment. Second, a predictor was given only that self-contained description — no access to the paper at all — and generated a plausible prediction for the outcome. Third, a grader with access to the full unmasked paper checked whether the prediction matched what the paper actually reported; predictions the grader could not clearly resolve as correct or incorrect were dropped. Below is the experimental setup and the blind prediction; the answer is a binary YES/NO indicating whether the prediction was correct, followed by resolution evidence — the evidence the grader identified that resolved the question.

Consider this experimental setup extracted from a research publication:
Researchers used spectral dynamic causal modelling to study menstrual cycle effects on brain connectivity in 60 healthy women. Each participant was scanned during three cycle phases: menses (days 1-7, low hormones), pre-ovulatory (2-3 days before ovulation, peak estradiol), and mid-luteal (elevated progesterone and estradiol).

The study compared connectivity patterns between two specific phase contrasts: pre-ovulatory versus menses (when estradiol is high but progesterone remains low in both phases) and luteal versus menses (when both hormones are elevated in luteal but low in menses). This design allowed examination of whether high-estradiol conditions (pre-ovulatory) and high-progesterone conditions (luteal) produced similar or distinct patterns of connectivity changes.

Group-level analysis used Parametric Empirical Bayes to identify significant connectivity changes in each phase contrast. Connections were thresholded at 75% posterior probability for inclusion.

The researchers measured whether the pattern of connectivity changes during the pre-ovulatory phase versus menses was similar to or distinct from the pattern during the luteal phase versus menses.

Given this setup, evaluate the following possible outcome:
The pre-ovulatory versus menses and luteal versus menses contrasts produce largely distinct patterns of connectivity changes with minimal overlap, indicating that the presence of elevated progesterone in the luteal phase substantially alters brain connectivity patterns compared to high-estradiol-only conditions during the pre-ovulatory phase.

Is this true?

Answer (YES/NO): YES